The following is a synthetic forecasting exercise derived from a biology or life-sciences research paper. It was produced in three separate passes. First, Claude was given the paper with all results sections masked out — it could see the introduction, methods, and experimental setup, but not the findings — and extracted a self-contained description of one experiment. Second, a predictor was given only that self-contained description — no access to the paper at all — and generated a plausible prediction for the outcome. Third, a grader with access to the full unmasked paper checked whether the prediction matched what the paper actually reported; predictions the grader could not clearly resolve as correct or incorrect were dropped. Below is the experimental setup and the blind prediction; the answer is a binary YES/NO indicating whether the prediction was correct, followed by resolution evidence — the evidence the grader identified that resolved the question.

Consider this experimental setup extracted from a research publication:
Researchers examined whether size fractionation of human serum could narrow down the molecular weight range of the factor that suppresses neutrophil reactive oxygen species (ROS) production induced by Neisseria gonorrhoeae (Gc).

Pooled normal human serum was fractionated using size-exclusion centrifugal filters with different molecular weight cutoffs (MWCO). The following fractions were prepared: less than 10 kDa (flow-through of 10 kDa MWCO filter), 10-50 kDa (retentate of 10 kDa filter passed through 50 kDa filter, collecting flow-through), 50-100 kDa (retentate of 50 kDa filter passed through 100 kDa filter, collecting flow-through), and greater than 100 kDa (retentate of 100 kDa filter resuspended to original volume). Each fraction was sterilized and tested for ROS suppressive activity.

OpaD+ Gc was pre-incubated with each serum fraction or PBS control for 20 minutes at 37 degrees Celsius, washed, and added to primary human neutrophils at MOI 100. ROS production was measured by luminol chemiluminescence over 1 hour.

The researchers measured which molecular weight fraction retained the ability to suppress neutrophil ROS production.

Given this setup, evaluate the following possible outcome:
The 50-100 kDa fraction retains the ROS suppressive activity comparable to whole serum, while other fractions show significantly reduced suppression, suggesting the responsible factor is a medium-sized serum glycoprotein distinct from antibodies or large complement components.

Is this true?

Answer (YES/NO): NO